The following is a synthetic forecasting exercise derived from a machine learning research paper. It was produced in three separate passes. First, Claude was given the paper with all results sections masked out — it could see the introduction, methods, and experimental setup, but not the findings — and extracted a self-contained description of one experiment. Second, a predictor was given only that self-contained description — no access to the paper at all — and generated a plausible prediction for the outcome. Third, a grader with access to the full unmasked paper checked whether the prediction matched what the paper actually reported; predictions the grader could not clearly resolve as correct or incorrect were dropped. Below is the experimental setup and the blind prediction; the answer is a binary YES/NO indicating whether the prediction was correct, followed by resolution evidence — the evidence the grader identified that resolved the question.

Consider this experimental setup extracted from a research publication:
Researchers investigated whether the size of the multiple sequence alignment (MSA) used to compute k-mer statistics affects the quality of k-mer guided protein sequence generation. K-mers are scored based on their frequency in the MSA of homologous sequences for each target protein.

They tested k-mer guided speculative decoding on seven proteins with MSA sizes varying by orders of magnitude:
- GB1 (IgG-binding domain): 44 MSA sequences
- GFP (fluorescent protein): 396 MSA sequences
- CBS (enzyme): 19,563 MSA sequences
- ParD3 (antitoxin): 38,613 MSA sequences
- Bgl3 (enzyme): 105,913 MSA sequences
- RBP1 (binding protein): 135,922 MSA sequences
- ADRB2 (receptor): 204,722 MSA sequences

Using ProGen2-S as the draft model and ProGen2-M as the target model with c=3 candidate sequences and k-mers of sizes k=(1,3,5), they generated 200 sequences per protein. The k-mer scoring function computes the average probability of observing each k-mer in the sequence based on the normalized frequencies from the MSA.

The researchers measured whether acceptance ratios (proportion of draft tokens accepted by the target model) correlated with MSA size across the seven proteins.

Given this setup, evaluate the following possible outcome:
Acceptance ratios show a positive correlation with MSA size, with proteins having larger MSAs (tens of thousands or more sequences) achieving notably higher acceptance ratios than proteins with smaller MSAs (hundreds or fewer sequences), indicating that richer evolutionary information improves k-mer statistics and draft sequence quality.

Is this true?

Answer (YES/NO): NO